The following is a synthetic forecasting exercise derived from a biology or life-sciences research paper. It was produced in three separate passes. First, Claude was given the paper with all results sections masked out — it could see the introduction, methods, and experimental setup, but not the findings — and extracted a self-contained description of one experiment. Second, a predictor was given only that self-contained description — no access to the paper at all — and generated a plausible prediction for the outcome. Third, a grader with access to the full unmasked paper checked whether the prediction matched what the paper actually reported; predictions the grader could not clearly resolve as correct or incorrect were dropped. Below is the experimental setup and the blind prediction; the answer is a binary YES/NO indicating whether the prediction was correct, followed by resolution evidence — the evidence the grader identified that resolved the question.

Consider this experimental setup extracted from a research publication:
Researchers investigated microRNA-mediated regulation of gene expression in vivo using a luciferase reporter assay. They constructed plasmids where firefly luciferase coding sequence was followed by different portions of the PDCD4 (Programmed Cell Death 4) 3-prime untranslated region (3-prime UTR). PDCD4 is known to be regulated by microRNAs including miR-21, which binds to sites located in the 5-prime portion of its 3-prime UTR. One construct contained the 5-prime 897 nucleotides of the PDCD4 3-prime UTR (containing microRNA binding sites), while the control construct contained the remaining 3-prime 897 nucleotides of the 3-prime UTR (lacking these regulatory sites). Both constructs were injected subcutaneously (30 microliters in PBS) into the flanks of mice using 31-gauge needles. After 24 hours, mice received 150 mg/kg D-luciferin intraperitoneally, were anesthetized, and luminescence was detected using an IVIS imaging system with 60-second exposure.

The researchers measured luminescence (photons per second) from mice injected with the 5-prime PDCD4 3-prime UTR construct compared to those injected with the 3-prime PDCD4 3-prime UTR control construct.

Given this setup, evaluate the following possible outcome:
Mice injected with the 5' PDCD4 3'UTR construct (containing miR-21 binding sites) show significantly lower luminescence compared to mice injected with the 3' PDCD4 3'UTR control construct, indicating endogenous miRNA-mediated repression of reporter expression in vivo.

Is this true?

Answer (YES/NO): YES